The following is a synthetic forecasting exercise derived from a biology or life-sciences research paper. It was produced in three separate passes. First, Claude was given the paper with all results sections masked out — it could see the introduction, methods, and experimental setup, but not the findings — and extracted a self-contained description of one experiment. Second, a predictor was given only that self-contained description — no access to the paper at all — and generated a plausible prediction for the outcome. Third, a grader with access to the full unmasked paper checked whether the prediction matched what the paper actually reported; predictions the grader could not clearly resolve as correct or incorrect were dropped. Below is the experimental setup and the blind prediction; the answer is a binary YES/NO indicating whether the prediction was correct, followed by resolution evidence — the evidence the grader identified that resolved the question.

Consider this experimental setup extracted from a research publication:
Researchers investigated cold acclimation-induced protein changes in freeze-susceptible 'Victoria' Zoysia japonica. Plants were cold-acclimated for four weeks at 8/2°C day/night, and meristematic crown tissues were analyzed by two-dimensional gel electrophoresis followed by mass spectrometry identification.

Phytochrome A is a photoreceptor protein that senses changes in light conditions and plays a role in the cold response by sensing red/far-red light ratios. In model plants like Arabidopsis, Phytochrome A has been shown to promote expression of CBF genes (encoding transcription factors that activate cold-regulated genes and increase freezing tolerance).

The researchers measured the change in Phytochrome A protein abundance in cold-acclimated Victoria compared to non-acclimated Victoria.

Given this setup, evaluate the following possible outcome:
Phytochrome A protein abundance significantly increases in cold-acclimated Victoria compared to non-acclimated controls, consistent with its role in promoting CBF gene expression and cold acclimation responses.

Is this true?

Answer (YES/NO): NO